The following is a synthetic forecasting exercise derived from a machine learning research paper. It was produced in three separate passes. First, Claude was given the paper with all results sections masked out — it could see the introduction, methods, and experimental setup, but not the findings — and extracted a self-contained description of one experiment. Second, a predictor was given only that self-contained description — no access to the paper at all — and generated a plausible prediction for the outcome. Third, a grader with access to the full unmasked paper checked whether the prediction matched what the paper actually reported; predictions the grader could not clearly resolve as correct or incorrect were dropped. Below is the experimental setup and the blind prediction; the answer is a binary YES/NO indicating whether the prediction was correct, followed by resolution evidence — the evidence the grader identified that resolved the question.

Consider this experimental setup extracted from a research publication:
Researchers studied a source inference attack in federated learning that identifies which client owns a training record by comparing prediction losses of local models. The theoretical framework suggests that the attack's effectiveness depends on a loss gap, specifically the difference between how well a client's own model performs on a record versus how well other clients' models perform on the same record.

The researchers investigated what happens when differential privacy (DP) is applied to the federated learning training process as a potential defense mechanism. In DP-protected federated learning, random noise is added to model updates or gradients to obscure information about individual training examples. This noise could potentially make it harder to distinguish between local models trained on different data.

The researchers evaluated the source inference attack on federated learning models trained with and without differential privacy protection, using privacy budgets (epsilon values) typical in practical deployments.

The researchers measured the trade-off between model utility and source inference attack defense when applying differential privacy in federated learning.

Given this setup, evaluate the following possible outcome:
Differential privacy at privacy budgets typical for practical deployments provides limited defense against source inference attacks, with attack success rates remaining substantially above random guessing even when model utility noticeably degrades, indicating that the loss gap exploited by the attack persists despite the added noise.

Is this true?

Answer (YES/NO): NO